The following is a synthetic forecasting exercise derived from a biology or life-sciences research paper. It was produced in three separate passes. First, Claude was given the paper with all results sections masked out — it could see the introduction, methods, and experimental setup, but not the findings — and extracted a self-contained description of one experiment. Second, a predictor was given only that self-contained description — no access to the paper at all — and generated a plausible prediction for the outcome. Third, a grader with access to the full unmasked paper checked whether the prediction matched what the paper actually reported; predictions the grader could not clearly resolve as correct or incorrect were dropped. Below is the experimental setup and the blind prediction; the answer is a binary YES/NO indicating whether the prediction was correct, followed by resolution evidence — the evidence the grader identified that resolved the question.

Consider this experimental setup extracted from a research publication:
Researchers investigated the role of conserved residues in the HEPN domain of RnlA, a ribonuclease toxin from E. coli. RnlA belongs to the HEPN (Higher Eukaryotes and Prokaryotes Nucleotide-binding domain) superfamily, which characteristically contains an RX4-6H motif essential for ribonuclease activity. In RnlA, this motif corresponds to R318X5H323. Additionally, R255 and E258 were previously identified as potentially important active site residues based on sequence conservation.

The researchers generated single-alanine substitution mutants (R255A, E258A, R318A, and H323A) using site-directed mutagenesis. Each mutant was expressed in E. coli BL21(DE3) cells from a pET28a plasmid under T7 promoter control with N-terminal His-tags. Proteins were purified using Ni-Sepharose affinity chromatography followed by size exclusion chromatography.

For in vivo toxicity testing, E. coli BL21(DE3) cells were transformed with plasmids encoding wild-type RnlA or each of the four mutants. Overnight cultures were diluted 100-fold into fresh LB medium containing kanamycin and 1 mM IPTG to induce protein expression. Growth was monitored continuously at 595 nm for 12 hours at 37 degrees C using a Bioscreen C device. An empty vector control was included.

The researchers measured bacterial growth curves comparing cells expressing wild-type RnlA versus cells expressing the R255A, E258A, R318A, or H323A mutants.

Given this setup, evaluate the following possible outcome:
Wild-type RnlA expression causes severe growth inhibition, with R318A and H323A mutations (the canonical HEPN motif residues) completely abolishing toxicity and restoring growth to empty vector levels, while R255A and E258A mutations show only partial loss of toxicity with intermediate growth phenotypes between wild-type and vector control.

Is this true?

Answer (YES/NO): NO